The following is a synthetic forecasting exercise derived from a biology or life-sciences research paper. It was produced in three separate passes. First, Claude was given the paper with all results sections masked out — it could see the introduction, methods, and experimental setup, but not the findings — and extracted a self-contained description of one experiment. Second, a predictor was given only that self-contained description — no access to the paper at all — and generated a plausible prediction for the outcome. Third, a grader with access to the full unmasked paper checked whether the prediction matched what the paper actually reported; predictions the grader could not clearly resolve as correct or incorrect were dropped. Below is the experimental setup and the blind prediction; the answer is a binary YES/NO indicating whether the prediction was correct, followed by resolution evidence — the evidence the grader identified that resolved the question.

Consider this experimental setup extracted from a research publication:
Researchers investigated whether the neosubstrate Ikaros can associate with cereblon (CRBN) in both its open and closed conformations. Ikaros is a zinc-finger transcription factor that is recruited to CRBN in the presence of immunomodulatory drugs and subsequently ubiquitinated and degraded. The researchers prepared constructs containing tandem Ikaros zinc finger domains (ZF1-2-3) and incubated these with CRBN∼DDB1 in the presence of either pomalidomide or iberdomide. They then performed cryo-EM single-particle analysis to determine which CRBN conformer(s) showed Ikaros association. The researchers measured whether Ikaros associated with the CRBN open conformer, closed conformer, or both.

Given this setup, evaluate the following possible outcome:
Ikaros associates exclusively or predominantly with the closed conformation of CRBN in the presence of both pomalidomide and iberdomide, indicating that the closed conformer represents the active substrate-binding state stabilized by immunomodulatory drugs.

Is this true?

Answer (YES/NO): YES